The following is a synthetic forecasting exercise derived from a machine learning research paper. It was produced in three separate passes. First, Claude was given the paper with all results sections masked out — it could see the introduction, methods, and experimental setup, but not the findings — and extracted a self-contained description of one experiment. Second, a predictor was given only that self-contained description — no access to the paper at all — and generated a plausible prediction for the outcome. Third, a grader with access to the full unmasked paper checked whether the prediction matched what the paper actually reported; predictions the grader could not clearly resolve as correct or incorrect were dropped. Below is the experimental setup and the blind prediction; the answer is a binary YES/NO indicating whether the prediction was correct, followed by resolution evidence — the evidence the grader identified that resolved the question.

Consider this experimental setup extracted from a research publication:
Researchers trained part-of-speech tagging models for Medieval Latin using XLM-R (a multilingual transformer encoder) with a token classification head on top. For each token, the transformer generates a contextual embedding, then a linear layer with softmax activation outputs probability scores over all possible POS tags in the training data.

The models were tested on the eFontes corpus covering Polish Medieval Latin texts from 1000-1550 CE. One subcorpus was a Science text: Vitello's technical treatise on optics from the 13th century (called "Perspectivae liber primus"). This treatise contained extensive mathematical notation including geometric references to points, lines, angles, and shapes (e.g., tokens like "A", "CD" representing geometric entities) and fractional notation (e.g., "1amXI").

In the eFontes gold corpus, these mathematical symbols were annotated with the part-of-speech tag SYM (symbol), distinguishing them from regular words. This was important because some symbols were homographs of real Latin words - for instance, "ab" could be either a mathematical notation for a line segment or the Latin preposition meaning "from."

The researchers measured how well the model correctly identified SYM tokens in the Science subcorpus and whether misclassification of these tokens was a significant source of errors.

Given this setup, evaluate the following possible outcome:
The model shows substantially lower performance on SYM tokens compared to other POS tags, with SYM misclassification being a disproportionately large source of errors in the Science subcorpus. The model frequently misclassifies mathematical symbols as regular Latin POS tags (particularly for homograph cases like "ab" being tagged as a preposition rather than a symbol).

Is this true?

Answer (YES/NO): NO